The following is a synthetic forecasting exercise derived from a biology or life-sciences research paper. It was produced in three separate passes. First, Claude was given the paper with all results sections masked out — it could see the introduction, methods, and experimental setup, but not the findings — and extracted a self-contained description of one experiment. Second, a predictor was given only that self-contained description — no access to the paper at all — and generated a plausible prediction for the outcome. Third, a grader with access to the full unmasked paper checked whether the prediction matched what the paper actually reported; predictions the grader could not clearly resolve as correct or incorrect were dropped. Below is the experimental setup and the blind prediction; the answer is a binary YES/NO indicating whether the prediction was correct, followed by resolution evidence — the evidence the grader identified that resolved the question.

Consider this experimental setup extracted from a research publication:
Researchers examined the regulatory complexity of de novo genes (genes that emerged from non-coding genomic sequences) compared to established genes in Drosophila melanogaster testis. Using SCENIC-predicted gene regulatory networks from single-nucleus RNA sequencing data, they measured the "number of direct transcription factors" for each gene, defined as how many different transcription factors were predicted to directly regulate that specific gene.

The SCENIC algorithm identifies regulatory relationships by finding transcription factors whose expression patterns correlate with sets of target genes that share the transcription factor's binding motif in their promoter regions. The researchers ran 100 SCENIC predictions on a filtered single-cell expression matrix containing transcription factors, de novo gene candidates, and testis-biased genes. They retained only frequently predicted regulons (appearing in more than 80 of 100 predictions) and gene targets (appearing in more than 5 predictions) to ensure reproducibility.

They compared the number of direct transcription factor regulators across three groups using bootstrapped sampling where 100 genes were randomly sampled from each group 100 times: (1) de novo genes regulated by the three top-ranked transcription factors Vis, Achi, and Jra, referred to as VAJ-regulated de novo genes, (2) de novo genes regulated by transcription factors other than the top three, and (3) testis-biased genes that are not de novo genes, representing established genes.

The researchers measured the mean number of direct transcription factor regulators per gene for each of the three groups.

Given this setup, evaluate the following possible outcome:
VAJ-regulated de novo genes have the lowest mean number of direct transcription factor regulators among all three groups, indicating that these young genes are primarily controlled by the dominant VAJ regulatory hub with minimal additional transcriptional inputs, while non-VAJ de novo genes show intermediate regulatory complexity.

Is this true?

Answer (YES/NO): NO